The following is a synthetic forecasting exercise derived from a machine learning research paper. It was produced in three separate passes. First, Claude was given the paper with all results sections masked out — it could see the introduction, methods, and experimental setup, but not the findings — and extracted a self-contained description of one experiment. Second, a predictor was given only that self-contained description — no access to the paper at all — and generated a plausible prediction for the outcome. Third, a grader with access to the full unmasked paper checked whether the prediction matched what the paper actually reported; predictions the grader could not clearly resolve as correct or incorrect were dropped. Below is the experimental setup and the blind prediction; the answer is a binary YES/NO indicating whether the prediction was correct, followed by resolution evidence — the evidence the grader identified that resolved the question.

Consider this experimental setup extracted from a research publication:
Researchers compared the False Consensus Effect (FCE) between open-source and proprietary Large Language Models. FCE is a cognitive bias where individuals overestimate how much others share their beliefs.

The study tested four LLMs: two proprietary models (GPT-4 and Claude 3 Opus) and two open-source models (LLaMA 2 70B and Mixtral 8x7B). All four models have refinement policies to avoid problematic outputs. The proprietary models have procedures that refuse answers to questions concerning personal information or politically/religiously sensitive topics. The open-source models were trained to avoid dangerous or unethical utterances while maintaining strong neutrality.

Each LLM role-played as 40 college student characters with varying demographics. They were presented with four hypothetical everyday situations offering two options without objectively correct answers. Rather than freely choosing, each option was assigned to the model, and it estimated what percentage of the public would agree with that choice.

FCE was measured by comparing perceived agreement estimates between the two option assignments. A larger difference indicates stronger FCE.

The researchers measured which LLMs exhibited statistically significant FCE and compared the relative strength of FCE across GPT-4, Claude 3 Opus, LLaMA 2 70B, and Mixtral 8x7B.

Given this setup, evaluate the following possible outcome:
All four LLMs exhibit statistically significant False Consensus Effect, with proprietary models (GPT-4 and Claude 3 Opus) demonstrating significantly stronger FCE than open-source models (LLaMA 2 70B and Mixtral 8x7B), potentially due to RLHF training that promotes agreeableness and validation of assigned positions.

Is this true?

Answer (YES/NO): NO